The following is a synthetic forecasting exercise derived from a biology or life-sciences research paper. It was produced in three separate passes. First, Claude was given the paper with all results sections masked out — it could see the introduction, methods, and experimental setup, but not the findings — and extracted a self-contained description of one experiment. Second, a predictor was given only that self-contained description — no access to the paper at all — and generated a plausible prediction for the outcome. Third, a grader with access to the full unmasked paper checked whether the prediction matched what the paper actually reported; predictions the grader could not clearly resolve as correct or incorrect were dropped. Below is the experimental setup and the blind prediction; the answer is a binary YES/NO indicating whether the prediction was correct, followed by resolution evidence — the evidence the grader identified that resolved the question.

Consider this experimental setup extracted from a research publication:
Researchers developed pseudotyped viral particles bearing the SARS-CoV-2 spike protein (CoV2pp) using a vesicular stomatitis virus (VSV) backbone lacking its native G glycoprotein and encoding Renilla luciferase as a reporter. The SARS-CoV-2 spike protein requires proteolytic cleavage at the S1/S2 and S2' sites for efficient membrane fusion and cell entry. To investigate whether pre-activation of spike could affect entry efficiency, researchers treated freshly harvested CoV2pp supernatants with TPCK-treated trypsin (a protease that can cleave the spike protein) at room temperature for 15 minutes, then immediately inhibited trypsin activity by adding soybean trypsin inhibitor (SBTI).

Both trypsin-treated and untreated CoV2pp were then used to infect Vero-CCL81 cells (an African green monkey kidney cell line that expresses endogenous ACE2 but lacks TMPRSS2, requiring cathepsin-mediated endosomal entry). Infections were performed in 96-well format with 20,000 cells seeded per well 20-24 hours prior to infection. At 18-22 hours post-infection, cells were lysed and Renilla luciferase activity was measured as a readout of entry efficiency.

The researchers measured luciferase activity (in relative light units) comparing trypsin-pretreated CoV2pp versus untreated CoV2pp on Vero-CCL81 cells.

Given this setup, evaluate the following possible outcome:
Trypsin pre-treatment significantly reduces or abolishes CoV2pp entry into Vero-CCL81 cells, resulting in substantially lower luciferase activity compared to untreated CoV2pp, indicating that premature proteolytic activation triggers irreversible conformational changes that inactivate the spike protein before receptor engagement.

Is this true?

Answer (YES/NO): NO